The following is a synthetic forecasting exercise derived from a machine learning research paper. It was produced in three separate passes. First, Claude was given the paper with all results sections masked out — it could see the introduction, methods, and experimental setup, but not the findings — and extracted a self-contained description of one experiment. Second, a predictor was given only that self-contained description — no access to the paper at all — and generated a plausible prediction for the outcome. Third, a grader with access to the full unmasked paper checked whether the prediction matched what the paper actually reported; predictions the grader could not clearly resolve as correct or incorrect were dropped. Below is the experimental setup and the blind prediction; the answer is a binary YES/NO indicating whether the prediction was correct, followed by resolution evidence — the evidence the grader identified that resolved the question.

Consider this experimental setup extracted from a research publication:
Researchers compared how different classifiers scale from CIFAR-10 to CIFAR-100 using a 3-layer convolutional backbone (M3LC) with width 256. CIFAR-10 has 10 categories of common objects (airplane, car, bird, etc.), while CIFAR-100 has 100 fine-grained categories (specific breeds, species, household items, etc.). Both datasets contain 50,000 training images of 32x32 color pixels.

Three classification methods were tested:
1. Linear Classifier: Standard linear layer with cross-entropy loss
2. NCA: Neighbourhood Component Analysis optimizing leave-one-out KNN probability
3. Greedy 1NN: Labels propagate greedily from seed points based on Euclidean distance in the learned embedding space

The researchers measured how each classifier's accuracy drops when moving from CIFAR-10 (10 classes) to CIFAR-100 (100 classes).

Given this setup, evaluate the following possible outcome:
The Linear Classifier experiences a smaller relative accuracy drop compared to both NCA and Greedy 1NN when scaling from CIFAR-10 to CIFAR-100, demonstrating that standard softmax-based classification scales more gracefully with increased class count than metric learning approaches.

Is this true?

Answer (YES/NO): NO